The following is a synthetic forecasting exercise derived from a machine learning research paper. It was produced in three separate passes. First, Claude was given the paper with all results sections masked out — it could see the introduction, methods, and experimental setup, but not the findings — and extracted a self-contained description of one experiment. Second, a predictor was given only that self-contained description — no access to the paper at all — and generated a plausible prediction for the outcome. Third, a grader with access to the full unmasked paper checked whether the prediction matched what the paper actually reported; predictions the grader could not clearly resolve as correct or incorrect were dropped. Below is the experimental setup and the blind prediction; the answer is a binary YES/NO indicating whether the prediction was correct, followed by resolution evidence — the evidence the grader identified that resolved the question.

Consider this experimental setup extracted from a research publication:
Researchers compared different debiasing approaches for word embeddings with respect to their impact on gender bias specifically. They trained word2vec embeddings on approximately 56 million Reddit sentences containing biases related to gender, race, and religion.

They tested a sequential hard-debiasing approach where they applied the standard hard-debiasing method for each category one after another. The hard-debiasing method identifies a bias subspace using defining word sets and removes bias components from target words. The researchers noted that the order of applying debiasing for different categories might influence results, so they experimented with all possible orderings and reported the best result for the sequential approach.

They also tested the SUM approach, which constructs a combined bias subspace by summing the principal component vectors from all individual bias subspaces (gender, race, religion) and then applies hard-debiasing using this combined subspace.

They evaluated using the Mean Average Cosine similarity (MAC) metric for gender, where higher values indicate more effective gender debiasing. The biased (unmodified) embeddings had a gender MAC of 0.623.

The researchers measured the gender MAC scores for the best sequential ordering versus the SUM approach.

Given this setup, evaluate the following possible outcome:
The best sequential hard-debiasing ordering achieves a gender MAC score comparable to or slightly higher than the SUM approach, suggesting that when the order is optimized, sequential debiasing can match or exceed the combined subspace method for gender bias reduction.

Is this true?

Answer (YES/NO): NO